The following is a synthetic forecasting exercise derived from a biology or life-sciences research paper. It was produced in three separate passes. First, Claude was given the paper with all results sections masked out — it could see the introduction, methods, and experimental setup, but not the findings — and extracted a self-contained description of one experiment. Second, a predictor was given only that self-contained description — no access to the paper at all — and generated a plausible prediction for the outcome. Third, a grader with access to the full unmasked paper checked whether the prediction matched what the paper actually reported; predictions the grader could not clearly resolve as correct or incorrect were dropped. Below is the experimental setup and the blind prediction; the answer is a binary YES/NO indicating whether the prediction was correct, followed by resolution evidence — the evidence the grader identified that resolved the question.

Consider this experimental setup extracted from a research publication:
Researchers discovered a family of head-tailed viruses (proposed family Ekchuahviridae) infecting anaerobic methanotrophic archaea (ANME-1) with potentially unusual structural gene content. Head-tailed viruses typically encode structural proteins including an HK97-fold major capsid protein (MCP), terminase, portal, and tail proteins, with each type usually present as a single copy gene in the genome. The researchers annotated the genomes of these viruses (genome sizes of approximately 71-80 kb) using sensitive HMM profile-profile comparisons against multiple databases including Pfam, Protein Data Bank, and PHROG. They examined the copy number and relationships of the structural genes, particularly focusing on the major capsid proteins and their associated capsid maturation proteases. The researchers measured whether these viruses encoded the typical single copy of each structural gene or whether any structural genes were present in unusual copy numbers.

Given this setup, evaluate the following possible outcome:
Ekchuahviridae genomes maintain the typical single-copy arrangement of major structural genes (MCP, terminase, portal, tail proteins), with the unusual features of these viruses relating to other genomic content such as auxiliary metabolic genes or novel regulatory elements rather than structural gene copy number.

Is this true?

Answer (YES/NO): NO